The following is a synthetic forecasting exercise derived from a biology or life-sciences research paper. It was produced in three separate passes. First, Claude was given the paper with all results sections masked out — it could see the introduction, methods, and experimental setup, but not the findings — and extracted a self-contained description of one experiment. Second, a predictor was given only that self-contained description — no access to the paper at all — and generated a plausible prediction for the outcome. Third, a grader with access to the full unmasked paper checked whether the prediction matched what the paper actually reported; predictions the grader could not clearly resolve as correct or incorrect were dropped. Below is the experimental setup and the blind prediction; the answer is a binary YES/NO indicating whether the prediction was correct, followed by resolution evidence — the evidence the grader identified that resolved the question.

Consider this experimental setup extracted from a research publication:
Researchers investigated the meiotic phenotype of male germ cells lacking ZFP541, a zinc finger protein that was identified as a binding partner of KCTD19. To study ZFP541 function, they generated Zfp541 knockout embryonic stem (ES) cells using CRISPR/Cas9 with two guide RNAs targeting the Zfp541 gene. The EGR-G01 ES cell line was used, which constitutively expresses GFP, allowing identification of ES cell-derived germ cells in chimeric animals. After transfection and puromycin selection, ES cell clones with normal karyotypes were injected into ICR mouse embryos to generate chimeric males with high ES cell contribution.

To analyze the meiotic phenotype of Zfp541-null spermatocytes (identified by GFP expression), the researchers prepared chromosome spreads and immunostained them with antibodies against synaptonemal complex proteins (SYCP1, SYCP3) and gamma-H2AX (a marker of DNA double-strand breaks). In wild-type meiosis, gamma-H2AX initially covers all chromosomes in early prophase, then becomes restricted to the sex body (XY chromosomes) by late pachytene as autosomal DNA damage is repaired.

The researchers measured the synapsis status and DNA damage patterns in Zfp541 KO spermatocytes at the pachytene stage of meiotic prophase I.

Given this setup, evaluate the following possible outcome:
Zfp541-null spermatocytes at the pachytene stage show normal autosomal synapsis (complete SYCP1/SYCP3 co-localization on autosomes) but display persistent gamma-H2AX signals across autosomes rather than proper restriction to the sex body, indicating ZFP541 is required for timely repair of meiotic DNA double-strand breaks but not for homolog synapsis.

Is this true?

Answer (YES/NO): NO